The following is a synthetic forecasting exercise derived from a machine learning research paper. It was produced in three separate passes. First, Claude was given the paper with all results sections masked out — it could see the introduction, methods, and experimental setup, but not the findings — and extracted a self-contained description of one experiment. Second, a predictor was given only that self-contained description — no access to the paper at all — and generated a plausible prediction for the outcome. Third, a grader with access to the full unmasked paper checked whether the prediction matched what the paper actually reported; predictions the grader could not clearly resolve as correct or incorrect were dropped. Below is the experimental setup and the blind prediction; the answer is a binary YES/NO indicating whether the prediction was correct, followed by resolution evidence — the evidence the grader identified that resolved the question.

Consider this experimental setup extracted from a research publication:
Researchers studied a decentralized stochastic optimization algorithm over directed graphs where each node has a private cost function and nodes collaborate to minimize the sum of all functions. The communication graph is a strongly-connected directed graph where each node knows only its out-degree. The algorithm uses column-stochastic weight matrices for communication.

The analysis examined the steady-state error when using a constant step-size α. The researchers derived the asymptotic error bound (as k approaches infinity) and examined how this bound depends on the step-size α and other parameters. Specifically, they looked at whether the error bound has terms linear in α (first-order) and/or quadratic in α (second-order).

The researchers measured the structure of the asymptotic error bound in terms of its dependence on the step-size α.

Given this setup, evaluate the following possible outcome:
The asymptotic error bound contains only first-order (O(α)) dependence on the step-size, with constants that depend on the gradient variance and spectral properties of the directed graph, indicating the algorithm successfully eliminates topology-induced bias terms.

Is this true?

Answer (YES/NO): NO